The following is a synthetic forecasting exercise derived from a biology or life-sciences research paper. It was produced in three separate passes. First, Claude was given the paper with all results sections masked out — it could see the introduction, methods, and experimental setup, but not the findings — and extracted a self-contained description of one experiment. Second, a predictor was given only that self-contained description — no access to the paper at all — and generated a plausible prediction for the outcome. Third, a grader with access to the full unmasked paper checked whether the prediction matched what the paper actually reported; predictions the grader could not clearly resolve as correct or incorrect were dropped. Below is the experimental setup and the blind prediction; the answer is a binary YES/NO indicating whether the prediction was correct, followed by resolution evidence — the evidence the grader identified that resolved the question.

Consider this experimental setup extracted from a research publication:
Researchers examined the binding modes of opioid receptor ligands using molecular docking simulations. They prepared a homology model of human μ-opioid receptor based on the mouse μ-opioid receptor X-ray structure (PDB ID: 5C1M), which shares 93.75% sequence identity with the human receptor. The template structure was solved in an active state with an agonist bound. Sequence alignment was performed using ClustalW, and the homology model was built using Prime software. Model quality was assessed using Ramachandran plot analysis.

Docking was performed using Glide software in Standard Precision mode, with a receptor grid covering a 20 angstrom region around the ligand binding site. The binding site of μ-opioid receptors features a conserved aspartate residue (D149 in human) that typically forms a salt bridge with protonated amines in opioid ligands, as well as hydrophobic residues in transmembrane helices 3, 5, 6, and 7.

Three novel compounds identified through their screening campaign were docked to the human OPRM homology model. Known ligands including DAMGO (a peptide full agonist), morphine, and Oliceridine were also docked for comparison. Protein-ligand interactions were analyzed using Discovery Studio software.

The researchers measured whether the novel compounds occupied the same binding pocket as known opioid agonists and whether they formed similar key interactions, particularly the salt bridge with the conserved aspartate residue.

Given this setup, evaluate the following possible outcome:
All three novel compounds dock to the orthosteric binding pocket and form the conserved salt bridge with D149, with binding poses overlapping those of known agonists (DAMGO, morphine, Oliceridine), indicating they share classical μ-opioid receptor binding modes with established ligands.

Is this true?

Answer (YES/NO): NO